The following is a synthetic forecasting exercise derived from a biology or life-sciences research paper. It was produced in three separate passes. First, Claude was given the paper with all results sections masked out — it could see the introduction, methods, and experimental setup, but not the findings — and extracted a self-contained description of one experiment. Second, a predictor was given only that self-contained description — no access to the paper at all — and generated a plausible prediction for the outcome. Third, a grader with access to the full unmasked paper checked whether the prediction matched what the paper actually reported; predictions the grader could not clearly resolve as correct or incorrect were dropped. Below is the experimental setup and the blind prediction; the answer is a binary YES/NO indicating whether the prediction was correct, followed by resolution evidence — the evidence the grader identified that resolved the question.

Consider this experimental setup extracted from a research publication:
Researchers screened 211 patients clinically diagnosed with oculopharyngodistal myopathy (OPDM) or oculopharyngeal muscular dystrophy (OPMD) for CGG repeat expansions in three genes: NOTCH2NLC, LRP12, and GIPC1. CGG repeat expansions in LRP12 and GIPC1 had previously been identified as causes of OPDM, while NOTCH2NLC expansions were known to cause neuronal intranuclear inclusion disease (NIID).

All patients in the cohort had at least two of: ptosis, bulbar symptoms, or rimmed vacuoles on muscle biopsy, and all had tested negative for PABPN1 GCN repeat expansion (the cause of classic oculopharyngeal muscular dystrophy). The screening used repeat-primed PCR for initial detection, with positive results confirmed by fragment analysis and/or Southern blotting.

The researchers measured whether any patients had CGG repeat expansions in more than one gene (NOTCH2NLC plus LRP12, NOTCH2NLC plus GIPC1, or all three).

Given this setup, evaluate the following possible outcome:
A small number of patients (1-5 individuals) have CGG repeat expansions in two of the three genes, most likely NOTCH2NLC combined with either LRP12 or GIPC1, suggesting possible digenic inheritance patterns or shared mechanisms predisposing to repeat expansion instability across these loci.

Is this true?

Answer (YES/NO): NO